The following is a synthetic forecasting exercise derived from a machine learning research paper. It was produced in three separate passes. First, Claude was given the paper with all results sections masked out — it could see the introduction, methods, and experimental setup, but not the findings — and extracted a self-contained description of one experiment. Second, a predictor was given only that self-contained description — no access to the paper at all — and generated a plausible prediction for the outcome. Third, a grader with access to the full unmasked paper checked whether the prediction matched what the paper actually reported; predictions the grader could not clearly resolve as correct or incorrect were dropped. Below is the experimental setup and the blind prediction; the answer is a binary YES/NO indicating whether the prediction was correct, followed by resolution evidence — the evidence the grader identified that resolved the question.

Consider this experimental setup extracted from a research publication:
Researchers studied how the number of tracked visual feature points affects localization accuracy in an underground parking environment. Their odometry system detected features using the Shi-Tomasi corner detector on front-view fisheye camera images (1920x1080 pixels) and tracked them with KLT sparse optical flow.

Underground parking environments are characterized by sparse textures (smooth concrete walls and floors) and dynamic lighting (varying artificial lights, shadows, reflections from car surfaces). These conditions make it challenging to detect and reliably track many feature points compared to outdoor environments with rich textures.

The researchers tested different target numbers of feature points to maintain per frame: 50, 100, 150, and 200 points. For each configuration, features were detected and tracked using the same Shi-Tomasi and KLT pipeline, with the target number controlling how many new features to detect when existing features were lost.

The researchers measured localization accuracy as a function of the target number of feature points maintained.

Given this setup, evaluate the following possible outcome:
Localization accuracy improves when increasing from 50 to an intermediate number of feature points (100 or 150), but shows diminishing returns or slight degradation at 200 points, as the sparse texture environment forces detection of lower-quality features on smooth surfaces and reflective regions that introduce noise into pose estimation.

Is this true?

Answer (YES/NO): YES